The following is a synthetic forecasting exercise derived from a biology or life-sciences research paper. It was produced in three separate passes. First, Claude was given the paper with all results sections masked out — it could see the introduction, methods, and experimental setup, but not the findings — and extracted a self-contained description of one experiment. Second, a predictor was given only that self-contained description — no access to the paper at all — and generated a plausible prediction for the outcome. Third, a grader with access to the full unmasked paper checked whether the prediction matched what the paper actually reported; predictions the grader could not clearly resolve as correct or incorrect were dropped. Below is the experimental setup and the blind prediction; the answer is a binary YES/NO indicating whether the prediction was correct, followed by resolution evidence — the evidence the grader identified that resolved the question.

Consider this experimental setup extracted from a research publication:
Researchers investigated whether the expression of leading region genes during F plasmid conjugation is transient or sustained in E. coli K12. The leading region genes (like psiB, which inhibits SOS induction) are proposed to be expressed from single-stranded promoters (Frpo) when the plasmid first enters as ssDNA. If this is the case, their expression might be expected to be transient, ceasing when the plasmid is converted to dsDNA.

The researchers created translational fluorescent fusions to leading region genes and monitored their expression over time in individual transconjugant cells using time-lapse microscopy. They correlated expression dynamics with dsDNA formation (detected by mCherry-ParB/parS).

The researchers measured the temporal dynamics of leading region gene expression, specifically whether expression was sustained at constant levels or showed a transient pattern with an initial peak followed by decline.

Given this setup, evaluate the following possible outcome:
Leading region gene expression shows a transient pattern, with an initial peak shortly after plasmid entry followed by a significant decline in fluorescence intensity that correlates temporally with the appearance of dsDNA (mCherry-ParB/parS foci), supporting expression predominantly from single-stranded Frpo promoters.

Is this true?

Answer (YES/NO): YES